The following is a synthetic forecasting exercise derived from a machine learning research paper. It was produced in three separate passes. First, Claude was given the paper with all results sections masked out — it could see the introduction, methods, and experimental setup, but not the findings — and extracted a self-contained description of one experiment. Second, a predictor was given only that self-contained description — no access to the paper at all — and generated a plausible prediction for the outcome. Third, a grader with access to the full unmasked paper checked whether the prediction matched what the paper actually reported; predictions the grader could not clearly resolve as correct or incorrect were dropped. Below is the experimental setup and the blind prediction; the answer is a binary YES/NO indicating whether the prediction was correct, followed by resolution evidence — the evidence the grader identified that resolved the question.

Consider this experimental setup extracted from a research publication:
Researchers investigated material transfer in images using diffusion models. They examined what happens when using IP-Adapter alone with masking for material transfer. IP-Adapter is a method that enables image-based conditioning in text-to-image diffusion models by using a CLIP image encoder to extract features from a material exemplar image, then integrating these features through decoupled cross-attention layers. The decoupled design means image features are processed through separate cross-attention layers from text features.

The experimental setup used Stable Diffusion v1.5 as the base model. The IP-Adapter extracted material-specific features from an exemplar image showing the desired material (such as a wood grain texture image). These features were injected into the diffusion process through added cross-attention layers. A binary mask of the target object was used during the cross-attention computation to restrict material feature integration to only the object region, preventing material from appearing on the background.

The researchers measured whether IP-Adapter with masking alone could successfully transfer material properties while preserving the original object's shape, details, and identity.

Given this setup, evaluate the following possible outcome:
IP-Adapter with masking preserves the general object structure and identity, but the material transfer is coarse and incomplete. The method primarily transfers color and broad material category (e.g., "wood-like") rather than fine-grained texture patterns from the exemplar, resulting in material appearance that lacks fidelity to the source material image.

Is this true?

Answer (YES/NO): NO